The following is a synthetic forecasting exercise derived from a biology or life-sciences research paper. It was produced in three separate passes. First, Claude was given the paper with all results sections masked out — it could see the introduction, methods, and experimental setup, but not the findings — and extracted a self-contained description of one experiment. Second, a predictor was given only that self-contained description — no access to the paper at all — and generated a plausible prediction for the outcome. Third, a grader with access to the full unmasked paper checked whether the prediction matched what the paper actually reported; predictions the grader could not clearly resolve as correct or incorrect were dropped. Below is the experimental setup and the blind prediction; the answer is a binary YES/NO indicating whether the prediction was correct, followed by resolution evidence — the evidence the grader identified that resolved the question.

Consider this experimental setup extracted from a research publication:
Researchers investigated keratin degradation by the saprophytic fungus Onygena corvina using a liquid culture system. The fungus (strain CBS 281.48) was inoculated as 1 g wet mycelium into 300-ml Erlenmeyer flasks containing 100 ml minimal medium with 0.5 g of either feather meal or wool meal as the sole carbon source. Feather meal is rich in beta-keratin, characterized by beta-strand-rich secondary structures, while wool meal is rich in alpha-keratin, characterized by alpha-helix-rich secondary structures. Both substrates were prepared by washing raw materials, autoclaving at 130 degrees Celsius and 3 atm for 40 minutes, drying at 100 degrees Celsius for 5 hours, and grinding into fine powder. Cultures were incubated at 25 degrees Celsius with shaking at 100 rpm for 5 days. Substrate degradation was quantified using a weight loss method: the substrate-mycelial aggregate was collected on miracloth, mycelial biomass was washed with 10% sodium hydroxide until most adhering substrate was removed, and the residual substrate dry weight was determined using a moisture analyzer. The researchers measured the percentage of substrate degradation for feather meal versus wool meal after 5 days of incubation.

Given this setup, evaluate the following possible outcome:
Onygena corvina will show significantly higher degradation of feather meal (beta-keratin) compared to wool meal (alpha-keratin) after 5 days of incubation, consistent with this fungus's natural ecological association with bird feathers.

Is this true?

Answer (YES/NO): NO